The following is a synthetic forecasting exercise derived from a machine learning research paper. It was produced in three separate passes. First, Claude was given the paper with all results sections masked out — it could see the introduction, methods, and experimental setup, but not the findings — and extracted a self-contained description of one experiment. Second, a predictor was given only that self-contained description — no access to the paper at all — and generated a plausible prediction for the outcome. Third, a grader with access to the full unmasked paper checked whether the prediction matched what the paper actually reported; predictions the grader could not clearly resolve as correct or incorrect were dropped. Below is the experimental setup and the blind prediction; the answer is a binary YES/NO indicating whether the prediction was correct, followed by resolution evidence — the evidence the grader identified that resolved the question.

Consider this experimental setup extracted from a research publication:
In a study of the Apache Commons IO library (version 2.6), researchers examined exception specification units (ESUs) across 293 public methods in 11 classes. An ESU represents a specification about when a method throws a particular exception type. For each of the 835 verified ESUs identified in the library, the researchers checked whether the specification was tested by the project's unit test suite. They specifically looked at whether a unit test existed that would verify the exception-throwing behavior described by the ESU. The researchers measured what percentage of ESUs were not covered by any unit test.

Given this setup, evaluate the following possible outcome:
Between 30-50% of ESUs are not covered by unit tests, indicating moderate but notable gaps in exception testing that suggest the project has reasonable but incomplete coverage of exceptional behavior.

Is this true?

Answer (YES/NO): NO